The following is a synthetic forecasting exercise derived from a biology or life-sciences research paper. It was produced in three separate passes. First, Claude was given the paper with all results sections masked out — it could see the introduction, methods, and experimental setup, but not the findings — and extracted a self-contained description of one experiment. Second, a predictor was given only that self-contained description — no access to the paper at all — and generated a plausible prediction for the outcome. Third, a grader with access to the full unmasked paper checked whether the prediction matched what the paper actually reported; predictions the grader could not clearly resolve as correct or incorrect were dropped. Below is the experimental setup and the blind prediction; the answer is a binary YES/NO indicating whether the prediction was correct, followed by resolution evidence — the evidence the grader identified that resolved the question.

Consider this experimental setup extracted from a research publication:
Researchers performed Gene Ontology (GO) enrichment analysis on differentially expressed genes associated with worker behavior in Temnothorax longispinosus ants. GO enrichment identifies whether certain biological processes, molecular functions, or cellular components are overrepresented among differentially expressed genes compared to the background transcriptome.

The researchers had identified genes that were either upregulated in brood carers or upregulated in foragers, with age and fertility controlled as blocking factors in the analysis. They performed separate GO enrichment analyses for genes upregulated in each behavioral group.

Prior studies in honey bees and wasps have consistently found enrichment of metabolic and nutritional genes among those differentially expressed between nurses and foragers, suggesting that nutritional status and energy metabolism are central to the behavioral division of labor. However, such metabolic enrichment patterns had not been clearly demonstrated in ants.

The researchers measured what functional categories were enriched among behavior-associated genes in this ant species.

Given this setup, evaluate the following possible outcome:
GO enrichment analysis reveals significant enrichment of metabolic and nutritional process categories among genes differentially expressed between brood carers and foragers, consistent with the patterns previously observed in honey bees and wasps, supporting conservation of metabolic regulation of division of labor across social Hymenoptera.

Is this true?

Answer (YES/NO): YES